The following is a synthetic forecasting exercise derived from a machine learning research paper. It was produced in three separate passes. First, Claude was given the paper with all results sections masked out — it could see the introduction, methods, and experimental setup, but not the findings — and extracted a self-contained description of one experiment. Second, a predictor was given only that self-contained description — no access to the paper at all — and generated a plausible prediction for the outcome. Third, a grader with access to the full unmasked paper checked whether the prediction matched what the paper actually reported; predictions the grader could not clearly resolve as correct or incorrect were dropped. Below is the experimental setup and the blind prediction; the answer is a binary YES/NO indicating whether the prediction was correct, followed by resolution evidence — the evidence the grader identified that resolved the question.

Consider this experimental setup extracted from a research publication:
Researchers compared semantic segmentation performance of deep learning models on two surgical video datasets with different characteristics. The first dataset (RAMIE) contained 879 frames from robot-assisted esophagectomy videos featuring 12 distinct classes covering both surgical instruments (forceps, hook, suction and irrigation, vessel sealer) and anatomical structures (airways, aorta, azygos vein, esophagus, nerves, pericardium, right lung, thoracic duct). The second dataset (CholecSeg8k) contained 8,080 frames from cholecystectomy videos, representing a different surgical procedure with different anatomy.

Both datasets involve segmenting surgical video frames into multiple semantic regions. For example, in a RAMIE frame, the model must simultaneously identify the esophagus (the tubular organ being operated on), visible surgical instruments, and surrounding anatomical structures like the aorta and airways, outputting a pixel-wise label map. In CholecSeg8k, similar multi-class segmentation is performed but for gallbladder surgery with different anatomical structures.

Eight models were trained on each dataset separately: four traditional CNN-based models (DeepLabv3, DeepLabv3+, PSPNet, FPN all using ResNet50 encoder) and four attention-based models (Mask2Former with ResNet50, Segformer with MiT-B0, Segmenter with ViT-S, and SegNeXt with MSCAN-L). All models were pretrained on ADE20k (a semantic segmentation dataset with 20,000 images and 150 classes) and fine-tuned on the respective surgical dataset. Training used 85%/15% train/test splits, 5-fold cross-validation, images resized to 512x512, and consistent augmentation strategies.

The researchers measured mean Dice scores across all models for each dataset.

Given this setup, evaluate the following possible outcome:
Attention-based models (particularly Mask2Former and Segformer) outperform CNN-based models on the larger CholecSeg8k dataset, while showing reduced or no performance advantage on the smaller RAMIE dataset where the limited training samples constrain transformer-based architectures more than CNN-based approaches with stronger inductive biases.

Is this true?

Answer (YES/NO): NO